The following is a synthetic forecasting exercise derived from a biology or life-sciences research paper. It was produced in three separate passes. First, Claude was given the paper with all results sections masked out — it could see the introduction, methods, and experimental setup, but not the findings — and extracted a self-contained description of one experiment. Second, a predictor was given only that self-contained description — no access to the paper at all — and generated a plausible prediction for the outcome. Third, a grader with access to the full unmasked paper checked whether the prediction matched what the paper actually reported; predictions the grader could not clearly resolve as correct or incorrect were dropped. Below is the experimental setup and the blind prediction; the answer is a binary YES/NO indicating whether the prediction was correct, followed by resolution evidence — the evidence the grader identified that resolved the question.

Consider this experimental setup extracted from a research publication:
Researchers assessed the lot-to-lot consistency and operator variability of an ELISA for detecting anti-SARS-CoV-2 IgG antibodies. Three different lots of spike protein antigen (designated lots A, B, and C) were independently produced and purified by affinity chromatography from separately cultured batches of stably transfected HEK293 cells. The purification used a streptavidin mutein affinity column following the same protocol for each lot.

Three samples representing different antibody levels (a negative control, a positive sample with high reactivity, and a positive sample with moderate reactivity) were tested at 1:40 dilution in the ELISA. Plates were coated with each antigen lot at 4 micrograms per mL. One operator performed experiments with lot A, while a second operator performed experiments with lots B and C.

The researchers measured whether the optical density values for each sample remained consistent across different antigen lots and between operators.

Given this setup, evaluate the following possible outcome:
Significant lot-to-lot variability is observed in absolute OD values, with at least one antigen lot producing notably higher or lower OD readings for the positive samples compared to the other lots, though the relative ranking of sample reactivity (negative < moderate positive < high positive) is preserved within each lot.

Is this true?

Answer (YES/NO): NO